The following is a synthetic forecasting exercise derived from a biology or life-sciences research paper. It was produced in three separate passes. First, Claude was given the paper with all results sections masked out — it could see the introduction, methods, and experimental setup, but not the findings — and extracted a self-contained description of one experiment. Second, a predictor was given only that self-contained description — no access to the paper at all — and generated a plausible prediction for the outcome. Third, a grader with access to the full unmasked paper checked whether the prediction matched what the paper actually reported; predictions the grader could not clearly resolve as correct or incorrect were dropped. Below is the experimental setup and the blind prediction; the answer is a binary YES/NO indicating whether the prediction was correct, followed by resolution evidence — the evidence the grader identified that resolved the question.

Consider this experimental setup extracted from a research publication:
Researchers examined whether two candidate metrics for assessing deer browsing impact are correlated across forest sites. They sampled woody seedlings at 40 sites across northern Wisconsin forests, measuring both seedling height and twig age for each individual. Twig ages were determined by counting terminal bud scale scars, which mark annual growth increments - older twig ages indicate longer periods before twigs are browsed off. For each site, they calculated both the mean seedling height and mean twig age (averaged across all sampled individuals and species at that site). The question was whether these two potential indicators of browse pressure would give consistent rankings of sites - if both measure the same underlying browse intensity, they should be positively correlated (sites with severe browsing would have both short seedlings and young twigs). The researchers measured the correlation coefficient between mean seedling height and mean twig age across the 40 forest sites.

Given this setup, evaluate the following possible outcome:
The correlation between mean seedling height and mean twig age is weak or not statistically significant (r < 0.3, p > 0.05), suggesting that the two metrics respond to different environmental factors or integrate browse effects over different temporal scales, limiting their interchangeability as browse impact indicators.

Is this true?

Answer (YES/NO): YES